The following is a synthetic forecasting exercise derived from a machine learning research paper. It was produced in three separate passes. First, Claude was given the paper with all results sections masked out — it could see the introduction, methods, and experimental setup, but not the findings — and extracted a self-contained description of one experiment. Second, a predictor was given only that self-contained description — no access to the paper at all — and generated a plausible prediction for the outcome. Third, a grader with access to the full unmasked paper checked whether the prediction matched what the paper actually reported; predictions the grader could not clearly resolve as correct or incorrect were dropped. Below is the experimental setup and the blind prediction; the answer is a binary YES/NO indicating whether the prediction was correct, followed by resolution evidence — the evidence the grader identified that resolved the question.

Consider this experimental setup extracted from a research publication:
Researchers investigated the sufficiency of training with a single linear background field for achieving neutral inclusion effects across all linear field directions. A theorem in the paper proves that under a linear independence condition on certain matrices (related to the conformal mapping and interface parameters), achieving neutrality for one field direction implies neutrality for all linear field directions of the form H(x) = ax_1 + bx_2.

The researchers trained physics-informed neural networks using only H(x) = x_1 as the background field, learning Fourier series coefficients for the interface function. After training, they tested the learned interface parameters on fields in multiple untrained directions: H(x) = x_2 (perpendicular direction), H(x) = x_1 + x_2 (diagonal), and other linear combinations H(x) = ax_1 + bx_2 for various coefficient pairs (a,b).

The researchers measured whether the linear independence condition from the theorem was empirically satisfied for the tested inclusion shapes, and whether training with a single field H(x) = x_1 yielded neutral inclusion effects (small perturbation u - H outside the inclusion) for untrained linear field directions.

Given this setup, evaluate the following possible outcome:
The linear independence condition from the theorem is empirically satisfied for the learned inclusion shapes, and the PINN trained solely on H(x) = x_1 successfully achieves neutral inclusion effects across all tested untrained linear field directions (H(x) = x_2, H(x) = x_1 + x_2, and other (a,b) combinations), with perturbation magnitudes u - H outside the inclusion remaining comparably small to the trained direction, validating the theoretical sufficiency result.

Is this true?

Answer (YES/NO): YES